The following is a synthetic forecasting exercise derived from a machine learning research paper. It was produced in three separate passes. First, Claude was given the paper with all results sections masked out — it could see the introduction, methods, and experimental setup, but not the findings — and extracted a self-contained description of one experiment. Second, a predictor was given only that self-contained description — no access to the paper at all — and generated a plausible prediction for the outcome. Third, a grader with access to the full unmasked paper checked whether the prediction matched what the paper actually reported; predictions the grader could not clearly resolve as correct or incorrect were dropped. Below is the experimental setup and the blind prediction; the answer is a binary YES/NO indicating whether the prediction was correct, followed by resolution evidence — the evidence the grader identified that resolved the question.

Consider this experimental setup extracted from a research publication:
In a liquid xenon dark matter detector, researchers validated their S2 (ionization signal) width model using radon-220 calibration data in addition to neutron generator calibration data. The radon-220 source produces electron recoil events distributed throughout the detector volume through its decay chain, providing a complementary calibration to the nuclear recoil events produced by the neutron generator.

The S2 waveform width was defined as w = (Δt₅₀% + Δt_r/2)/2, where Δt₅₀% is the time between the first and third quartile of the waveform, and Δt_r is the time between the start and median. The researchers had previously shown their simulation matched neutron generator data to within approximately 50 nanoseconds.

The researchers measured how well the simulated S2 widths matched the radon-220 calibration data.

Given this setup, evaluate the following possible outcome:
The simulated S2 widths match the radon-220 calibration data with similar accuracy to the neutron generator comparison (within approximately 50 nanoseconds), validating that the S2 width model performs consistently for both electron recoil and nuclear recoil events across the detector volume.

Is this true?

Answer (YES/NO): YES